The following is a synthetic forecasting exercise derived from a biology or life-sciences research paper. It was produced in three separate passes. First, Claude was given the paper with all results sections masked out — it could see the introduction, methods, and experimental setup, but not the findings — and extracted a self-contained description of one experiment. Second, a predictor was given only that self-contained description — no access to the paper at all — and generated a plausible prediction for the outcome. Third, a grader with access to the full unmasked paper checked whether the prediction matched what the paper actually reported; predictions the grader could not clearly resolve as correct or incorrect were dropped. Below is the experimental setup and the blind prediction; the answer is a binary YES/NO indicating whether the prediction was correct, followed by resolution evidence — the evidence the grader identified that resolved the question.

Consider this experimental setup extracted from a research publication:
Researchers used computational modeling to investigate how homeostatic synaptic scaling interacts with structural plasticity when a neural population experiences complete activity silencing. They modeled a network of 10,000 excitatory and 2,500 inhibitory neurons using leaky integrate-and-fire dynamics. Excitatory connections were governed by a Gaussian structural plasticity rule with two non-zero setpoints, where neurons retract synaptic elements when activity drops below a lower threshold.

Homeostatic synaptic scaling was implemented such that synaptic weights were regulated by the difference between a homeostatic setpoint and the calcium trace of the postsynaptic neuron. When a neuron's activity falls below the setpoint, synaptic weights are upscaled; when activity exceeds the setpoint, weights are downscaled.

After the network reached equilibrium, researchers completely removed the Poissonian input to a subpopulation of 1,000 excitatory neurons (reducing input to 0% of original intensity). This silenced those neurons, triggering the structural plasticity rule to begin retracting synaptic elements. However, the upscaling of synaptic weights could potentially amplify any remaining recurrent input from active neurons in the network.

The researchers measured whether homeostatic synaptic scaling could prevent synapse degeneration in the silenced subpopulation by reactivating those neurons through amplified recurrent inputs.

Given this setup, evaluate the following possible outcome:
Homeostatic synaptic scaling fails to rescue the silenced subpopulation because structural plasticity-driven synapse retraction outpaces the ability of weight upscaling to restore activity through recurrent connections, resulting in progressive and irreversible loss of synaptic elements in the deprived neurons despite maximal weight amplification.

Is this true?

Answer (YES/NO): NO